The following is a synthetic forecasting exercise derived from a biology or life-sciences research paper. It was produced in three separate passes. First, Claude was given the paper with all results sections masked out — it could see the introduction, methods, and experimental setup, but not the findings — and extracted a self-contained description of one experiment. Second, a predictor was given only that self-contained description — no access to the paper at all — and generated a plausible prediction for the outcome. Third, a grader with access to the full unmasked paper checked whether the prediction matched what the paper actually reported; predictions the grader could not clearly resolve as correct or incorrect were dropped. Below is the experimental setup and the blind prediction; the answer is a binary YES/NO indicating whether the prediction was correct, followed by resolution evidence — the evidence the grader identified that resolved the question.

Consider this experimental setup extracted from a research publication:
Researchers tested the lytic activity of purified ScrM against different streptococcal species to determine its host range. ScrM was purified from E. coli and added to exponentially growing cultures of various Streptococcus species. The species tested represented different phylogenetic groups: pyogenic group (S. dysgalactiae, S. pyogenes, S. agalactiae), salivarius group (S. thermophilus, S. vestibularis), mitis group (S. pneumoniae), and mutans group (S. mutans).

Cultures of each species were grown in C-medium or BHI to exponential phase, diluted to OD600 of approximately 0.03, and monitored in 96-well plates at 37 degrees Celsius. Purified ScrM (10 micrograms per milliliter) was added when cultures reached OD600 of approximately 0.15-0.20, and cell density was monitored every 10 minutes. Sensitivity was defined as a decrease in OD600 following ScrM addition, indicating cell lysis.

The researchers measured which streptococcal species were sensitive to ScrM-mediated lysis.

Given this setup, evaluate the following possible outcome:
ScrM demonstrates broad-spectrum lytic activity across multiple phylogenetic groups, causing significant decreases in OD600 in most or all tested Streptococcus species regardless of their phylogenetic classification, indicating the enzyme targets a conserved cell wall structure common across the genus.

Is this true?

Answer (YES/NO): NO